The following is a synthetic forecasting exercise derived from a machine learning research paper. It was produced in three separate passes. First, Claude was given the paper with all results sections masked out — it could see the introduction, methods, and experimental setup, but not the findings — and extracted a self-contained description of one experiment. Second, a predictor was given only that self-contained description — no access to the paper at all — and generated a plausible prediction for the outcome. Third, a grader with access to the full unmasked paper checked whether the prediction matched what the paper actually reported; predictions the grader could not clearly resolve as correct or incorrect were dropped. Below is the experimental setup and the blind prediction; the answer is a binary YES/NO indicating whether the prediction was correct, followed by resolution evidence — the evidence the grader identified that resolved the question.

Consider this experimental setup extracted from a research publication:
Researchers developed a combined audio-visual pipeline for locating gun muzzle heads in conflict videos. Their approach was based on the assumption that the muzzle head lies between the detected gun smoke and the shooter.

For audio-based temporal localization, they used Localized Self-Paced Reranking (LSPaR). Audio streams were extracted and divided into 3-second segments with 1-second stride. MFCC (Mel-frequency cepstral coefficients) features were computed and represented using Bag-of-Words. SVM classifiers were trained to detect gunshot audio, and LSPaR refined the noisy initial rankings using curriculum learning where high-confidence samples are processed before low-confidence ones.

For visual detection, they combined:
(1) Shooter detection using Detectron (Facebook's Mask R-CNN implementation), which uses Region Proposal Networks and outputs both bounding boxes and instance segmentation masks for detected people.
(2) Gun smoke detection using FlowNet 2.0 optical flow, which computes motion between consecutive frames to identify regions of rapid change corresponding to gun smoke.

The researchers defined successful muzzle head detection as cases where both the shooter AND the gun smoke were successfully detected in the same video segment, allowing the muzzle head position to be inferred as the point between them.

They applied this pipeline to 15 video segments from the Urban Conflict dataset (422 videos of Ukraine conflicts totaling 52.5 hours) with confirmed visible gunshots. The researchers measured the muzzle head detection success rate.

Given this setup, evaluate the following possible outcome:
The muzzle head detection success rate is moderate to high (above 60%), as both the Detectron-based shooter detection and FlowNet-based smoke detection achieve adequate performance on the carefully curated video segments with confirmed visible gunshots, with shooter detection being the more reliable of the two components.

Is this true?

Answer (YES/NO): NO